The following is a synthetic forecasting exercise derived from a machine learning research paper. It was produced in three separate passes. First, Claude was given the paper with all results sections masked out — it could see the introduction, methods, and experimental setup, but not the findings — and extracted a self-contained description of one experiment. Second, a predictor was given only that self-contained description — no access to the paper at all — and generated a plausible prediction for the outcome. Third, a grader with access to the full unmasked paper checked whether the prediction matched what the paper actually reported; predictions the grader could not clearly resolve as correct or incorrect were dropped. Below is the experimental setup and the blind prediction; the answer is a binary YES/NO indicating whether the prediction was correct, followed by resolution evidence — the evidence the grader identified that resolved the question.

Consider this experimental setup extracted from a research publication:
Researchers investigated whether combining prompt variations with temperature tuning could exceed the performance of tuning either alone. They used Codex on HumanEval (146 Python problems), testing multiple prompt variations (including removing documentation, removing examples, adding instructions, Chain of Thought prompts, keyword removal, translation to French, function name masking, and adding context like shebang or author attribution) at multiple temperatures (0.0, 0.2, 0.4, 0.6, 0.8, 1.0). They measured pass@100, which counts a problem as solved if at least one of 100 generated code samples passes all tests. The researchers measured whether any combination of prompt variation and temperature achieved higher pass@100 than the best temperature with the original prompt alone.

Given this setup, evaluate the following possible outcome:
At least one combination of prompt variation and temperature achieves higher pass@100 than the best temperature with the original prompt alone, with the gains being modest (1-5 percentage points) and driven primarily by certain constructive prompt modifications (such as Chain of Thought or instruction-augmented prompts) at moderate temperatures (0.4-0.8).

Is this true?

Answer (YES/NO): NO